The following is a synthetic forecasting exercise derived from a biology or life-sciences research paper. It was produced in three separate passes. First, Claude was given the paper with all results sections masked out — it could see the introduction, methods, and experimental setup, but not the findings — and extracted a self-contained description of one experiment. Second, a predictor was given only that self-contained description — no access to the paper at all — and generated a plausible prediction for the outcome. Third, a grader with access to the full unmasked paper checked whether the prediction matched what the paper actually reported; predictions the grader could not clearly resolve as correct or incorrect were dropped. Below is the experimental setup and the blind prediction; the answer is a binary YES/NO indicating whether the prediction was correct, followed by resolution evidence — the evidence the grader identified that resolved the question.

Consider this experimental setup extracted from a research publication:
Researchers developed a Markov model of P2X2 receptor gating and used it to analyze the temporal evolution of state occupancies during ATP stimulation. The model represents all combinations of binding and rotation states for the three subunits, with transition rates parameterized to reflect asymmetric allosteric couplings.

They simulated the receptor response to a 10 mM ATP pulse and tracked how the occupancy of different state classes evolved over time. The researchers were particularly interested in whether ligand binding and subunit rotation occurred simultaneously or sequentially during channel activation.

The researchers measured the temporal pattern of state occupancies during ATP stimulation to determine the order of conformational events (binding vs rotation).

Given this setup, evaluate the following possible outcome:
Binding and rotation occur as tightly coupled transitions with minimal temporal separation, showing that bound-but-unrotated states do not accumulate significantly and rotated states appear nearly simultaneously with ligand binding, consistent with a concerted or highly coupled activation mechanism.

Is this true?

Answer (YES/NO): NO